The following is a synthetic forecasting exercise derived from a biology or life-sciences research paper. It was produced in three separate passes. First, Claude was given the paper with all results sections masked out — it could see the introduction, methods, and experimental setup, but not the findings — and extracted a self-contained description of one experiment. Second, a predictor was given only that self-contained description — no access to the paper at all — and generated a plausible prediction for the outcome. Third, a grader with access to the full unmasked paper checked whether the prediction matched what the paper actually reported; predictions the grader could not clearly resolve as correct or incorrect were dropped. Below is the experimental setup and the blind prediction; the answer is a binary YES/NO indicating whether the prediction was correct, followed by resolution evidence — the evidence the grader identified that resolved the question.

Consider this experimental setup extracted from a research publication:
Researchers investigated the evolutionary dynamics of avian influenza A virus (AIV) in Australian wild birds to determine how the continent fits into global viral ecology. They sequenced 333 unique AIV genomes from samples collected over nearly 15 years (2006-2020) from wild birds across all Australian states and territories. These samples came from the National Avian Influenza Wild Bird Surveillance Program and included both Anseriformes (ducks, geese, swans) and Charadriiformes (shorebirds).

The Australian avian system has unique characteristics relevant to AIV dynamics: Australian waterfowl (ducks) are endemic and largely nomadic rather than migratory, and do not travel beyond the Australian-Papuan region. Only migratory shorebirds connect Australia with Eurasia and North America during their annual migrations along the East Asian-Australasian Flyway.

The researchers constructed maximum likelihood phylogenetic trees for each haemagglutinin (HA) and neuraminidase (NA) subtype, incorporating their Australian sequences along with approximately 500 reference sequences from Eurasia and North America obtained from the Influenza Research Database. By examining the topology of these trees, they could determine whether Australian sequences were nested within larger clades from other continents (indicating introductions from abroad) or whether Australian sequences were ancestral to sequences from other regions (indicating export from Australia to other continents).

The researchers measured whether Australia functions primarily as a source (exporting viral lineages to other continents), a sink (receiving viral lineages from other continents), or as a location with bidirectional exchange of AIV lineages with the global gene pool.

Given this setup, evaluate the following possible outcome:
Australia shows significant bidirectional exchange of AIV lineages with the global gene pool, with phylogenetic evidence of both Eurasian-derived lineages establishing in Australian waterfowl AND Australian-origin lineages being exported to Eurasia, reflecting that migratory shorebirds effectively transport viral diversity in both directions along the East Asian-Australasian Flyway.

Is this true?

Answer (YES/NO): NO